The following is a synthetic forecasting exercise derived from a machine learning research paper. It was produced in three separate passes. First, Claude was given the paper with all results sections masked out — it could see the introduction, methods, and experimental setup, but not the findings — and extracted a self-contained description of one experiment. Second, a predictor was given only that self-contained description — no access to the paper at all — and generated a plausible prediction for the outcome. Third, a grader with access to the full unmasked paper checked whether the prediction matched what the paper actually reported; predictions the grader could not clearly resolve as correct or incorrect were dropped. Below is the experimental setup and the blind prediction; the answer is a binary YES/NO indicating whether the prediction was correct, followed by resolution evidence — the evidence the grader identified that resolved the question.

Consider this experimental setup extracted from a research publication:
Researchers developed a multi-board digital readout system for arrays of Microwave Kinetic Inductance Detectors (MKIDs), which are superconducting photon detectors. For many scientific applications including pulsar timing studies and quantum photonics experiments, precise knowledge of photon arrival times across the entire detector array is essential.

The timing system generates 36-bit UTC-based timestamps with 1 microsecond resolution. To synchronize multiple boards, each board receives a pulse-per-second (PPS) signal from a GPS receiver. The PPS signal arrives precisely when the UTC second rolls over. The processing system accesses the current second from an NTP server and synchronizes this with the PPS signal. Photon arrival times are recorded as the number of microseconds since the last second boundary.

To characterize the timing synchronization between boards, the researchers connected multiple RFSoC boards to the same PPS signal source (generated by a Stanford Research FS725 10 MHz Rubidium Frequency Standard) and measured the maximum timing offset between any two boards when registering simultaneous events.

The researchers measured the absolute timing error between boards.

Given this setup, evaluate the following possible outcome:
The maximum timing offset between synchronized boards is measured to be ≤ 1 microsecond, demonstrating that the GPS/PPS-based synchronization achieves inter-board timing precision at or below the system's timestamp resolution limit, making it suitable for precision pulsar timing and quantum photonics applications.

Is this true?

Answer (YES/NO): YES